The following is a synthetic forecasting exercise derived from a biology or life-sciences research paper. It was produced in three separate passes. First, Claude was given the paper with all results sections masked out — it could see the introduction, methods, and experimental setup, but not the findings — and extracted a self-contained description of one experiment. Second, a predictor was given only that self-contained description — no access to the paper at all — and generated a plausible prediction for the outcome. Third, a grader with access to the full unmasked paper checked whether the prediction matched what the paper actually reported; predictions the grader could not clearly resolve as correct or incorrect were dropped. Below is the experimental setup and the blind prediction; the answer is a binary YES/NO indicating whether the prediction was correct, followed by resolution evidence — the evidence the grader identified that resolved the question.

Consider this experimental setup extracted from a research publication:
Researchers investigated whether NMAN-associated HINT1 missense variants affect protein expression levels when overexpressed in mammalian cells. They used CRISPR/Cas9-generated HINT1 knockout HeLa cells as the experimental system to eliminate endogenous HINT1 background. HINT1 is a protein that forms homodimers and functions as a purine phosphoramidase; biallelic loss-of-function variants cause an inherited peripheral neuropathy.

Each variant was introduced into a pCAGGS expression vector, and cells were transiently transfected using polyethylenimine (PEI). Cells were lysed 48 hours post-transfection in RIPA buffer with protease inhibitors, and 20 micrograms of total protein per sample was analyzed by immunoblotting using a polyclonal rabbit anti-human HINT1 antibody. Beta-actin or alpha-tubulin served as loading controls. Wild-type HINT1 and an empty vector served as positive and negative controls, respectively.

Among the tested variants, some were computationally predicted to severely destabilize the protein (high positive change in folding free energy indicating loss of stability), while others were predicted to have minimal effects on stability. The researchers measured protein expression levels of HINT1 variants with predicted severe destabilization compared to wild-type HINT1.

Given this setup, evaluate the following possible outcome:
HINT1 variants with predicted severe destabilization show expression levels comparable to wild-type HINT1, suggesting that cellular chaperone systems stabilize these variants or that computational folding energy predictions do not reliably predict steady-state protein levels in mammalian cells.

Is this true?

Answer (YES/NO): NO